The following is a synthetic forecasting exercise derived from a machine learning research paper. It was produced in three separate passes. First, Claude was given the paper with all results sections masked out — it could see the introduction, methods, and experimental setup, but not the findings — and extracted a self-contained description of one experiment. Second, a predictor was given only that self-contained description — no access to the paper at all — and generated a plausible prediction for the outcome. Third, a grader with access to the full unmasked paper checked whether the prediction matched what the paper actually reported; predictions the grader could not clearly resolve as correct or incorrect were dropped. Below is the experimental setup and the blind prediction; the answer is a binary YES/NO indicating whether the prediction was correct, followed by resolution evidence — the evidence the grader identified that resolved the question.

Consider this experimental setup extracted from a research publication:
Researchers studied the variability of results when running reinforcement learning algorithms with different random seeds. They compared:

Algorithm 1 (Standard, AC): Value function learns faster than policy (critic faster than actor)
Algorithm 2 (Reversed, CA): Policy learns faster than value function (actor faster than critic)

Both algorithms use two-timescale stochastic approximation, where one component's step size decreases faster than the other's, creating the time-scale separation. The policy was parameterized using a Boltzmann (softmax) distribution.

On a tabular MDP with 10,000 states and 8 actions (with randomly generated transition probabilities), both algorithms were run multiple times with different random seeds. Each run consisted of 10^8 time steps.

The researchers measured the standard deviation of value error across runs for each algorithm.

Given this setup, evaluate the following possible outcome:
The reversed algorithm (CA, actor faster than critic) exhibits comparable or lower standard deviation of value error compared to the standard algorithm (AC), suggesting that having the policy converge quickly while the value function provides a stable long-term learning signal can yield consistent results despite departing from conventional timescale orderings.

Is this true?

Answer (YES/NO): YES